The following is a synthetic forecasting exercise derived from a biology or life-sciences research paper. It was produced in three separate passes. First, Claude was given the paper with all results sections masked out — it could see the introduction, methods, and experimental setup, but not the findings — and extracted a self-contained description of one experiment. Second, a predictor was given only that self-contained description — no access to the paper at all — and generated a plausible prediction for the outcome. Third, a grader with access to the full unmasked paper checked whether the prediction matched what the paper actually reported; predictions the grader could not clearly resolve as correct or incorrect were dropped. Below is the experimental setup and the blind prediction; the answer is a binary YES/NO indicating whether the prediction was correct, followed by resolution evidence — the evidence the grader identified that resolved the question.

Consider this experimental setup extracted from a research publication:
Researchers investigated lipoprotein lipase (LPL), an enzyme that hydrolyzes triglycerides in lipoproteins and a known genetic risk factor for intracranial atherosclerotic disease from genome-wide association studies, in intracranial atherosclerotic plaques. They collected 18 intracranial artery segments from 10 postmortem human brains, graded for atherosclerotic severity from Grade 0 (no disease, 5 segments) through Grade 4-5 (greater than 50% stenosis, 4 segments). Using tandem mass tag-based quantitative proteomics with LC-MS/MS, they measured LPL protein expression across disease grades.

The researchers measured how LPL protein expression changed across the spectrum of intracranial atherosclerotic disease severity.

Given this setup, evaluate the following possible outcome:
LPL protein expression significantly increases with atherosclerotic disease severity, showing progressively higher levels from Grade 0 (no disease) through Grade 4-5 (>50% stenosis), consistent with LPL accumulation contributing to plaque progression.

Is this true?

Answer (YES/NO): YES